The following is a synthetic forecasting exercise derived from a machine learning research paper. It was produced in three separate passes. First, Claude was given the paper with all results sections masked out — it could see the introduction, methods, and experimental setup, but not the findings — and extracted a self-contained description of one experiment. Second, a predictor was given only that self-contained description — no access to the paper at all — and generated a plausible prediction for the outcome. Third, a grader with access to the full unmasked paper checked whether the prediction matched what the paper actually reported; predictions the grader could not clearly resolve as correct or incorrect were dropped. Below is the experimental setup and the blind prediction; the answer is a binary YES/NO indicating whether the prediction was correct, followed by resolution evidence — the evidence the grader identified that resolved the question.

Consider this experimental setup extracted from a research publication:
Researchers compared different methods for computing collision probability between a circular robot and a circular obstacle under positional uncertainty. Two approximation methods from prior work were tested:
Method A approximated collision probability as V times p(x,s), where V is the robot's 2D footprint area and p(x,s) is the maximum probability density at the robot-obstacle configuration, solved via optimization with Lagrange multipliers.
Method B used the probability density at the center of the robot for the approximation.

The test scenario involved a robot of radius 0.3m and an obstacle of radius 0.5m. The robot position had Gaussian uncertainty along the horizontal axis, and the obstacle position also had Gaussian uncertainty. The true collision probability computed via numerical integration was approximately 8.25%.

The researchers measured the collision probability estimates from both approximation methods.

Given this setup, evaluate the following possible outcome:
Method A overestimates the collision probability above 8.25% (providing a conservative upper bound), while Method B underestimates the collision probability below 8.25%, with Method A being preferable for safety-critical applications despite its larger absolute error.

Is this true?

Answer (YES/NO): NO